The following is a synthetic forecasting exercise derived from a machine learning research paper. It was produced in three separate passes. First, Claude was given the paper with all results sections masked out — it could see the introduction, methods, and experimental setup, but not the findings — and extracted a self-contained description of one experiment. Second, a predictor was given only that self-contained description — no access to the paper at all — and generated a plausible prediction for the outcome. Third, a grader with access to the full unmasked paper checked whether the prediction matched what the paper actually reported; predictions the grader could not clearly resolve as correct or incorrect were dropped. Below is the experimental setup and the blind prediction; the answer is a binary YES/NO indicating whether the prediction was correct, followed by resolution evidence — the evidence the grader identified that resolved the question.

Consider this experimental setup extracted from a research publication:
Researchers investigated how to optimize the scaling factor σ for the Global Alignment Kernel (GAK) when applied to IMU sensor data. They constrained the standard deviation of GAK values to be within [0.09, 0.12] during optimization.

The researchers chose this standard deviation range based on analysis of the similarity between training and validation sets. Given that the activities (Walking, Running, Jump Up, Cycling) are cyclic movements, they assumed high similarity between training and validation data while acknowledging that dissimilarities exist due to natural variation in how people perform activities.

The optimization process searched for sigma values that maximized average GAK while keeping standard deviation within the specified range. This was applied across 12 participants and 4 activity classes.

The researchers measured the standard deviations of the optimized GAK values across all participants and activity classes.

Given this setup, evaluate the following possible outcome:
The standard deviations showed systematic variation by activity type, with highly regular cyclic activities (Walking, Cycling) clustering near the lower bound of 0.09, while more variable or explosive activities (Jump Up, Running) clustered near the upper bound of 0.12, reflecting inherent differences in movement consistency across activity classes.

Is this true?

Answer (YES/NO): NO